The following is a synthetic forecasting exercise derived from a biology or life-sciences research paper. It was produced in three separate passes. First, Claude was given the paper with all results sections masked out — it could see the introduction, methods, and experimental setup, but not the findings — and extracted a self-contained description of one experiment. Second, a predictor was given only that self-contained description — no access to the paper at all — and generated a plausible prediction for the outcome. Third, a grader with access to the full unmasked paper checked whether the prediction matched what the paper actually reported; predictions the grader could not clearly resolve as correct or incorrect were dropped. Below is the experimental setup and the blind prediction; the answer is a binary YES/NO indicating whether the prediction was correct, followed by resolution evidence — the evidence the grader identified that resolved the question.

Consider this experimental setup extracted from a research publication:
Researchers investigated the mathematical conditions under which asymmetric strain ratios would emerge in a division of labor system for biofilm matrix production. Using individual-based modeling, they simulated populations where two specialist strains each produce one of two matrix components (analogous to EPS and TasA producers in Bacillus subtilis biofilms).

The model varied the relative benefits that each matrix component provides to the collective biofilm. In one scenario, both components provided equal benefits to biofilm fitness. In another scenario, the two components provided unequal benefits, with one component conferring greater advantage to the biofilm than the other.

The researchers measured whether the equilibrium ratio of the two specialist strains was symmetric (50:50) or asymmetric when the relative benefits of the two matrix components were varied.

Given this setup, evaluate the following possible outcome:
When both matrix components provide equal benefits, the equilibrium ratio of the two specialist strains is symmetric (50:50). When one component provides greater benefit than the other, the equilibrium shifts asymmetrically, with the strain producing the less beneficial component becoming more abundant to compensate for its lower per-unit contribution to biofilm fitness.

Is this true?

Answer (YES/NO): NO